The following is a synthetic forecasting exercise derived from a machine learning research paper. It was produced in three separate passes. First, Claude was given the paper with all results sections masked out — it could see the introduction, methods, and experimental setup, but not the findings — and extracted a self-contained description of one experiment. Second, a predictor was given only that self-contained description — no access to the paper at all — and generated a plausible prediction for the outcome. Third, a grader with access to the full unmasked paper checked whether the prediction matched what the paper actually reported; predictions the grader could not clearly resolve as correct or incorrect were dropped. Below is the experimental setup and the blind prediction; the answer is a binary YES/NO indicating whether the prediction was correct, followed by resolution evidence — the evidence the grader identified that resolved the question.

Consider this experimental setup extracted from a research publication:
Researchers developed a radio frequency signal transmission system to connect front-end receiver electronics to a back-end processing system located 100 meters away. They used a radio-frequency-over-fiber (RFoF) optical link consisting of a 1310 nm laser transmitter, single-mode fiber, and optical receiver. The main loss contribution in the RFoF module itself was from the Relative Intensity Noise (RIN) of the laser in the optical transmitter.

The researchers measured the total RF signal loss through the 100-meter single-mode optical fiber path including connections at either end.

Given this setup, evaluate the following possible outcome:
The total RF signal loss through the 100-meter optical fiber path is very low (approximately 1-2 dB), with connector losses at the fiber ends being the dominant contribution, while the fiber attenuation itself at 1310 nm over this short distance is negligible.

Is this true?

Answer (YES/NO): NO